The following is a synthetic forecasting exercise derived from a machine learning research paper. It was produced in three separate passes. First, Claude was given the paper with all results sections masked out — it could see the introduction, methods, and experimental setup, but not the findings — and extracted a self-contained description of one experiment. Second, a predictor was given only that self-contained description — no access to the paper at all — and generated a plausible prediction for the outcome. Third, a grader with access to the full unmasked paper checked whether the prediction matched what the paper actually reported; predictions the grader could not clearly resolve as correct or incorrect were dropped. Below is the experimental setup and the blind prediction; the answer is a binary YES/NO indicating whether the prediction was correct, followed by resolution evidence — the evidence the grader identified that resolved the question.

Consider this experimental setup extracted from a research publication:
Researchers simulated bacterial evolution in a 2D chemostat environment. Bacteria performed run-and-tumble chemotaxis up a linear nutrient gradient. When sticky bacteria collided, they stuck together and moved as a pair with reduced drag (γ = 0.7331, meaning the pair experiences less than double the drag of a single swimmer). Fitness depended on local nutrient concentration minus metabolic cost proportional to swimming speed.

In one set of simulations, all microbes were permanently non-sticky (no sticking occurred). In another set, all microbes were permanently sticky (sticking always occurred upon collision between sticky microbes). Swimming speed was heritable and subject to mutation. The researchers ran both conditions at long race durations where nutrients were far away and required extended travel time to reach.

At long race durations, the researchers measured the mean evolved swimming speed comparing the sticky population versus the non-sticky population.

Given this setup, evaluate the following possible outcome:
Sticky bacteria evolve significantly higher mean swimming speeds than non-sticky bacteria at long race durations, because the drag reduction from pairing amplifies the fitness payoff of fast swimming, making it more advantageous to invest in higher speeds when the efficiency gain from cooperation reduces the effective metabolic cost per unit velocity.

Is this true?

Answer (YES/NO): NO